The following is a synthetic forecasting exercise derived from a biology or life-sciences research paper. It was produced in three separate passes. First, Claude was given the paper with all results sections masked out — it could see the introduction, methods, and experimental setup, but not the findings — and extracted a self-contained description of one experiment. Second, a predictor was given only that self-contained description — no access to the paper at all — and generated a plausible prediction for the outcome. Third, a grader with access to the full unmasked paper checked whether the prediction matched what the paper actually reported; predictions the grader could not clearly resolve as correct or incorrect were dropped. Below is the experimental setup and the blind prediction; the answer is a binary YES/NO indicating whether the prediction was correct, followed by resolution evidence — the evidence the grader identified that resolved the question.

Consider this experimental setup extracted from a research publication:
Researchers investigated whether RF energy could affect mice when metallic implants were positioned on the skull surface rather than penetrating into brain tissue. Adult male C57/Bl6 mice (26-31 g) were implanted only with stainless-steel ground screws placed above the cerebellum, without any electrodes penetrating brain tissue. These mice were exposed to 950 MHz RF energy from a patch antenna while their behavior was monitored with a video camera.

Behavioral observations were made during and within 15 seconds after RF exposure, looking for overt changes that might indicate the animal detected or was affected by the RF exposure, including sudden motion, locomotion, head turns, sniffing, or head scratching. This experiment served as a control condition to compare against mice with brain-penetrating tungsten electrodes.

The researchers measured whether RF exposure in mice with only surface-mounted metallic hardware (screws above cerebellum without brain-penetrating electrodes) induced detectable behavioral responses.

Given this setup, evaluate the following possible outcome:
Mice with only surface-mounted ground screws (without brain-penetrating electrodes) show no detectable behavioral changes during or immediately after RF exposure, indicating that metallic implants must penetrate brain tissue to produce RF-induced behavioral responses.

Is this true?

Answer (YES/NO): NO